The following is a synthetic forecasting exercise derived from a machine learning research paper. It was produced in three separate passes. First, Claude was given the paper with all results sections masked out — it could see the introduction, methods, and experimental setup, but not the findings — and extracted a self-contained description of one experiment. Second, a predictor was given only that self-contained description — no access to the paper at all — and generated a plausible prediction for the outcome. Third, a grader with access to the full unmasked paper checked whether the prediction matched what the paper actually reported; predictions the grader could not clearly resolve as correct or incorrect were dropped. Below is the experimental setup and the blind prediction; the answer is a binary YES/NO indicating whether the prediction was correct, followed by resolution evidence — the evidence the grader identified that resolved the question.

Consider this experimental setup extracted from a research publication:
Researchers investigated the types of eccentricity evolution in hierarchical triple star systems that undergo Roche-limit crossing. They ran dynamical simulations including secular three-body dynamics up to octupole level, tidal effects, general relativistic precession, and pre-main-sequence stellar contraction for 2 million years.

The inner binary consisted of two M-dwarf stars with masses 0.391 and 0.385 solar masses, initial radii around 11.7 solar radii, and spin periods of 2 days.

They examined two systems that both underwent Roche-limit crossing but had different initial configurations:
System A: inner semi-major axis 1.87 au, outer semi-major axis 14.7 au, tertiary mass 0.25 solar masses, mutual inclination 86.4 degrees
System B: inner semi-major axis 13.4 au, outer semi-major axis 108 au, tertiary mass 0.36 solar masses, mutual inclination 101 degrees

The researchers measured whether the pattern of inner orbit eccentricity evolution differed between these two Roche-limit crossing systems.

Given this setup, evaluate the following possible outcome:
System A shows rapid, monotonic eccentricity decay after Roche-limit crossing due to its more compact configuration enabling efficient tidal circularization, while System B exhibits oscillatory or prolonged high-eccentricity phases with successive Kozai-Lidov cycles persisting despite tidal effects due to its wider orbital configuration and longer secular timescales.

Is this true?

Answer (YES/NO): YES